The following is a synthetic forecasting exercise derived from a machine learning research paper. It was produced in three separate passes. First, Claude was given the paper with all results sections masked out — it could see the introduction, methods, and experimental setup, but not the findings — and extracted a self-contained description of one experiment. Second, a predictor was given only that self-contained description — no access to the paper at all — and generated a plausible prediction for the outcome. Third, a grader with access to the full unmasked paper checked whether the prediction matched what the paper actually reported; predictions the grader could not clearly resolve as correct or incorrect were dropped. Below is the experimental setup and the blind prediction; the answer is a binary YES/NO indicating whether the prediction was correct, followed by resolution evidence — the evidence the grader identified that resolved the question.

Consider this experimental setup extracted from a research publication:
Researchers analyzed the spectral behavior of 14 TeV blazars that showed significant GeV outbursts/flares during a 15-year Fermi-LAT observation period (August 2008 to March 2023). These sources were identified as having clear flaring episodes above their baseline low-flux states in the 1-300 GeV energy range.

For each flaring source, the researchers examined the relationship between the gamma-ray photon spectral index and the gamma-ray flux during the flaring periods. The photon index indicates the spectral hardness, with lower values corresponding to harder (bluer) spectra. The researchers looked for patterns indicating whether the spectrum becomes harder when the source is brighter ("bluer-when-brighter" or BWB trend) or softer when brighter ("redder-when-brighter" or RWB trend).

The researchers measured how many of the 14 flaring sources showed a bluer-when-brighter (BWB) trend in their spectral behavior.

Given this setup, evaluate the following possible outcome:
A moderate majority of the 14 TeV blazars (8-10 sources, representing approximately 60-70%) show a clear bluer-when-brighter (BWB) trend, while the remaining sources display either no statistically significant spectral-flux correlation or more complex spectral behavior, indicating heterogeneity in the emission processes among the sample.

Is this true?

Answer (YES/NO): NO